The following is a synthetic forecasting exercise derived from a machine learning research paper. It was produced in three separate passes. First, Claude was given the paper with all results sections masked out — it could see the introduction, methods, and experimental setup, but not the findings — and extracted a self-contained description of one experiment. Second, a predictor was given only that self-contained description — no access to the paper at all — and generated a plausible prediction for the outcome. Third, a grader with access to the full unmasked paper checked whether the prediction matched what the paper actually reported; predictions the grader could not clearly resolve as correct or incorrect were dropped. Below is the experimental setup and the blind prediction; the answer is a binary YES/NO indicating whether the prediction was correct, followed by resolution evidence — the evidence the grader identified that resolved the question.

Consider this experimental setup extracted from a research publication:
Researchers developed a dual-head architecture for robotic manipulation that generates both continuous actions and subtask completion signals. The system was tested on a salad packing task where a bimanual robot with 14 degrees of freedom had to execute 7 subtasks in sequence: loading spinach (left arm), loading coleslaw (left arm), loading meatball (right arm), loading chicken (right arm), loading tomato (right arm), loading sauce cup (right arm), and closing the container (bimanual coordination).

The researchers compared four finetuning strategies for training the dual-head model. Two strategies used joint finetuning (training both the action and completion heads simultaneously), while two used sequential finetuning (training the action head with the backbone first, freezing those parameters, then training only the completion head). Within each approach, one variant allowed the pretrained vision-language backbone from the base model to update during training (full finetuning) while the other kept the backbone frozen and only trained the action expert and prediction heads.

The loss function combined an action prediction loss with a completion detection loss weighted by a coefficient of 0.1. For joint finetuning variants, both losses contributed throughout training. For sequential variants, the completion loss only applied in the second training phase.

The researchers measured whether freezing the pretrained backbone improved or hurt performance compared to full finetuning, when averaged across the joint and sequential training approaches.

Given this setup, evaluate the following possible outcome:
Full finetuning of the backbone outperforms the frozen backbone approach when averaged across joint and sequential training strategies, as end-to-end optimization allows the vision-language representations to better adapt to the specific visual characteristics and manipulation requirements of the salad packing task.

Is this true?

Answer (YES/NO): YES